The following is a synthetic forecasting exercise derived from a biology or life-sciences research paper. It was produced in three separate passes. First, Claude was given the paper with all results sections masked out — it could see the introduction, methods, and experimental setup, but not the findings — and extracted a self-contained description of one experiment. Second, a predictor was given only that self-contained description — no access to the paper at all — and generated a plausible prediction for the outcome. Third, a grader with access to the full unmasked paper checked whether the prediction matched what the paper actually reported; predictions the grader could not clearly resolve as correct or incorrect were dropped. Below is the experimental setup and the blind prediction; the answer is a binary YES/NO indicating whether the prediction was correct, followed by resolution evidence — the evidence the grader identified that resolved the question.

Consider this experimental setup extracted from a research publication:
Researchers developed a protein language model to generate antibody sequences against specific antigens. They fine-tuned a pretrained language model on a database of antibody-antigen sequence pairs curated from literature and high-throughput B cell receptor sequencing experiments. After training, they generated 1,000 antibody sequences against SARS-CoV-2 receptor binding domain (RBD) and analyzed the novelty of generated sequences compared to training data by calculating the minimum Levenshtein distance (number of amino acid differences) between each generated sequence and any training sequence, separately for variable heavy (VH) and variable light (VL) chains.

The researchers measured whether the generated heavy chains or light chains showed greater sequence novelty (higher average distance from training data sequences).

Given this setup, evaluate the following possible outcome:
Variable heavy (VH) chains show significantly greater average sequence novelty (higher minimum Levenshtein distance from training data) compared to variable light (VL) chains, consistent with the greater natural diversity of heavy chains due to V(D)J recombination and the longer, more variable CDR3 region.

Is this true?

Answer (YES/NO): YES